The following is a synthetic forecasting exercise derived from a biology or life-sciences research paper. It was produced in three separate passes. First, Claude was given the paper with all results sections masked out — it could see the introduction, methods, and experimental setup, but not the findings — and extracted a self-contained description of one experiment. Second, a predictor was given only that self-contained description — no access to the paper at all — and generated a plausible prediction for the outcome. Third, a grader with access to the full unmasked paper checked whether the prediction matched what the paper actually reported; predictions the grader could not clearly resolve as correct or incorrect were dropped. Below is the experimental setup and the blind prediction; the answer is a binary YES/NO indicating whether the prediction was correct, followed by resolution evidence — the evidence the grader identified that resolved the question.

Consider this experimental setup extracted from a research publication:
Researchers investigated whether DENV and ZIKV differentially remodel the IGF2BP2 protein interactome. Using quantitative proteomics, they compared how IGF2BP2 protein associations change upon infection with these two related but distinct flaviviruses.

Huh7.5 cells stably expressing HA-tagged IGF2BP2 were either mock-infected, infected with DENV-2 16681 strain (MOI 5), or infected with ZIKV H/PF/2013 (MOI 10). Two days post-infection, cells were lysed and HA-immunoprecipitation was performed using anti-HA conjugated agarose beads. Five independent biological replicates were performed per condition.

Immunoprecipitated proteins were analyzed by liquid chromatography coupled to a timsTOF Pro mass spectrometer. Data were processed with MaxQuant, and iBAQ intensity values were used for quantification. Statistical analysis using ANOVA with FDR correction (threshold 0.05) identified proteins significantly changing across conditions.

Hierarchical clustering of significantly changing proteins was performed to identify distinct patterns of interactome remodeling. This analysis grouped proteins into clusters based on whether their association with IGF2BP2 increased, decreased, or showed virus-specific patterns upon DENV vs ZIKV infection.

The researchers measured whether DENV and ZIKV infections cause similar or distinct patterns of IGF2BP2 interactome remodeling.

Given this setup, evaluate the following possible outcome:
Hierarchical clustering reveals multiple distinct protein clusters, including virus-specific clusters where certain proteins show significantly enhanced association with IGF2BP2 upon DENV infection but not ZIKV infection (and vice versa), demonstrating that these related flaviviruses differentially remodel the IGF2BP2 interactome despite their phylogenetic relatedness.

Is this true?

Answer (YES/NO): YES